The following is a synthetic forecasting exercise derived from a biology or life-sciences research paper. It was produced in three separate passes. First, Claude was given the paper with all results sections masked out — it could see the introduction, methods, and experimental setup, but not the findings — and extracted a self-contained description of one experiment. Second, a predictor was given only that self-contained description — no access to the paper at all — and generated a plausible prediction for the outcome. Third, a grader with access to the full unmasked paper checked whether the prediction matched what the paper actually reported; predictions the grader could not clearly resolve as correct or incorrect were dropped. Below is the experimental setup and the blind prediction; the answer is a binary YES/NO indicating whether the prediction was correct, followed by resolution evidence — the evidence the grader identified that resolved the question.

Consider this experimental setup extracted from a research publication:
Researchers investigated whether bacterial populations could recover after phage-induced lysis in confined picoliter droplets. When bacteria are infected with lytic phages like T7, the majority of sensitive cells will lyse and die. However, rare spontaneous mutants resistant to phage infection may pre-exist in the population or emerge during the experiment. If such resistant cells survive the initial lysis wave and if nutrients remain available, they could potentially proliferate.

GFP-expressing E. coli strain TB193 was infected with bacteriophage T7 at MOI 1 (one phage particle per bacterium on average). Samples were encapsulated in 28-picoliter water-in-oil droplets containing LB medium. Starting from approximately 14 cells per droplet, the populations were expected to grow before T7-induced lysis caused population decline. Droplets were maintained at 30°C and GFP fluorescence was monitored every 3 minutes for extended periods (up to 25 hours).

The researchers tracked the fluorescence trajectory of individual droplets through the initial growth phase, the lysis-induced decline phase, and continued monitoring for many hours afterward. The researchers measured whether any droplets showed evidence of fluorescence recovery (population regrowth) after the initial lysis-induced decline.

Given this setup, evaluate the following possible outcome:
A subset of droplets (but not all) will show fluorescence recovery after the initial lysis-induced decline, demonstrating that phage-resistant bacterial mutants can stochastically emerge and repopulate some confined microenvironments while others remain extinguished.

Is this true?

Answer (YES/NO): NO